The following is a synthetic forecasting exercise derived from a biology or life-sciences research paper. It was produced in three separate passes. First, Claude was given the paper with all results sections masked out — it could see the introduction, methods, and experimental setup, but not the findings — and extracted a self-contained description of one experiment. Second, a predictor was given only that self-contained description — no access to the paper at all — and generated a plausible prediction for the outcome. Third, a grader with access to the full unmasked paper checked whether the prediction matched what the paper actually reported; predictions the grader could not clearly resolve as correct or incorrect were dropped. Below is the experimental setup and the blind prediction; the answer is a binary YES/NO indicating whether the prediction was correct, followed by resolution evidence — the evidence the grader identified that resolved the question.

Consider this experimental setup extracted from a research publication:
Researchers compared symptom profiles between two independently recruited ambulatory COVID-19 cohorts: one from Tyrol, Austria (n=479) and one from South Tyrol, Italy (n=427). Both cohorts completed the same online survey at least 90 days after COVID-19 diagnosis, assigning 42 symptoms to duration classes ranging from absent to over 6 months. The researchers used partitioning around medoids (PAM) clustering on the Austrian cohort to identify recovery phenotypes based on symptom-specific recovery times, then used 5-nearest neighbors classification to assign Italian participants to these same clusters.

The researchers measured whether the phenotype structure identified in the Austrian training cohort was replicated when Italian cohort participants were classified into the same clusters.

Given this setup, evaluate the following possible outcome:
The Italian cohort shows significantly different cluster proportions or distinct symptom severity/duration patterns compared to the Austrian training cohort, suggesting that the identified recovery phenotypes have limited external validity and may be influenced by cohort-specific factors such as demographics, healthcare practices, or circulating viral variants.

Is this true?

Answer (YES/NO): NO